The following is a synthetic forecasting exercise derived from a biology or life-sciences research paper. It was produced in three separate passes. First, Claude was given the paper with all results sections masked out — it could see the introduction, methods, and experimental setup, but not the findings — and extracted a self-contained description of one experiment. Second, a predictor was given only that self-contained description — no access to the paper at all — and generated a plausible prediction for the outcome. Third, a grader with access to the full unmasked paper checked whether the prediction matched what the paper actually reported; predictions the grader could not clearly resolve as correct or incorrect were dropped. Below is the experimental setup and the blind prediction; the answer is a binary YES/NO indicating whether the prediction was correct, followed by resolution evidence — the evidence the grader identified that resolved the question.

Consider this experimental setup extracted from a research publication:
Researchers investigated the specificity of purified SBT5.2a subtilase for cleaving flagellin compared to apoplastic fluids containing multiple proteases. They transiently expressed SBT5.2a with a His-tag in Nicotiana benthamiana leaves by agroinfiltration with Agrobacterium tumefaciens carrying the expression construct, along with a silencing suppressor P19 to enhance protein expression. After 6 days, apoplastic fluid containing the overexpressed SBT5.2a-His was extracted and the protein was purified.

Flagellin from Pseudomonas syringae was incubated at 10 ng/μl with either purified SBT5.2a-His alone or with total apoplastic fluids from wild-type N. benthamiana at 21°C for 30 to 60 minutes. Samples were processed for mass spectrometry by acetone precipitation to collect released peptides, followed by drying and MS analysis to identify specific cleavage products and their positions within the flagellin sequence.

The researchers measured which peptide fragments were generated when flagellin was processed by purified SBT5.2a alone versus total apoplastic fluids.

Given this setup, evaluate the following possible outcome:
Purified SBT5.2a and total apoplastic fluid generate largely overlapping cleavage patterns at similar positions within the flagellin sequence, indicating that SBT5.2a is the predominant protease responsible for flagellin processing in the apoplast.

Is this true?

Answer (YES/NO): NO